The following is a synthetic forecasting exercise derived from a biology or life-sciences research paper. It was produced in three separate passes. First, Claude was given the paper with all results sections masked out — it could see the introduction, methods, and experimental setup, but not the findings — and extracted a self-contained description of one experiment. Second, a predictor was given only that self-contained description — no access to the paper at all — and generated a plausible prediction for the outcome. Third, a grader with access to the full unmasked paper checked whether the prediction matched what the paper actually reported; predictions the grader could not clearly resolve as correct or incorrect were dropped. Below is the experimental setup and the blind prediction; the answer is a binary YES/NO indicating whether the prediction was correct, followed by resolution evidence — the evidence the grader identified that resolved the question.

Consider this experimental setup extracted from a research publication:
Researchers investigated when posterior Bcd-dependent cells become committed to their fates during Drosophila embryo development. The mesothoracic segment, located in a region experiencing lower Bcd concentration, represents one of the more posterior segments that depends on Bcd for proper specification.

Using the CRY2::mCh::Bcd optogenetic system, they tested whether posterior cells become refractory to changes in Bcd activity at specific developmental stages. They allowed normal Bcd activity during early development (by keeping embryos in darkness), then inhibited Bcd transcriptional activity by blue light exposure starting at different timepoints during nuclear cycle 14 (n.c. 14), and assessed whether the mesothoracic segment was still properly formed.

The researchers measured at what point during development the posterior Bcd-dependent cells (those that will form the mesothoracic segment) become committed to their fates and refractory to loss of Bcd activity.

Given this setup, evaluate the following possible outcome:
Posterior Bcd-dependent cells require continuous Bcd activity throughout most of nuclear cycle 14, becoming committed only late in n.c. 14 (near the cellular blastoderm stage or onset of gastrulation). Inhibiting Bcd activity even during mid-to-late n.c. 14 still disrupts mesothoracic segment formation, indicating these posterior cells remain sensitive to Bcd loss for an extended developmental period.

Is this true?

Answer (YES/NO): NO